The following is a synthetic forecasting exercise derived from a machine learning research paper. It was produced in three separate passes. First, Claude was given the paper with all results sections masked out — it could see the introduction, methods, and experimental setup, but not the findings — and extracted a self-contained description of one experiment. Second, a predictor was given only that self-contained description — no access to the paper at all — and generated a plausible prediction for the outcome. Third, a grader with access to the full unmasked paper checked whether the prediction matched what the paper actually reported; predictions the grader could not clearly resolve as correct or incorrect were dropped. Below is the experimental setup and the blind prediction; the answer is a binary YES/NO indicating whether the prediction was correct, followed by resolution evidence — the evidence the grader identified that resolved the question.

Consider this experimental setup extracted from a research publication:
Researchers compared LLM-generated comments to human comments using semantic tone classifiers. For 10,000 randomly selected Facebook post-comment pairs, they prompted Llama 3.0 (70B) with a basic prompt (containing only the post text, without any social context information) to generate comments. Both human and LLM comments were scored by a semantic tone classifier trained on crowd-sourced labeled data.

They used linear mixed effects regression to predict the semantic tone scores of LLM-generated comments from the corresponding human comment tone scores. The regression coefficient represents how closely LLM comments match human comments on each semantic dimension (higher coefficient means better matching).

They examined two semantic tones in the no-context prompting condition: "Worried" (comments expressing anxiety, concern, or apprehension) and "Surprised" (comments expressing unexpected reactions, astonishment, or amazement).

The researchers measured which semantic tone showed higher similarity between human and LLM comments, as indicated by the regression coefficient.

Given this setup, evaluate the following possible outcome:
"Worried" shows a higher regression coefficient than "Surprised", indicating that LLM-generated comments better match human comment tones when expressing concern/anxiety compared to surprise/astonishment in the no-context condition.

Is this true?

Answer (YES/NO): YES